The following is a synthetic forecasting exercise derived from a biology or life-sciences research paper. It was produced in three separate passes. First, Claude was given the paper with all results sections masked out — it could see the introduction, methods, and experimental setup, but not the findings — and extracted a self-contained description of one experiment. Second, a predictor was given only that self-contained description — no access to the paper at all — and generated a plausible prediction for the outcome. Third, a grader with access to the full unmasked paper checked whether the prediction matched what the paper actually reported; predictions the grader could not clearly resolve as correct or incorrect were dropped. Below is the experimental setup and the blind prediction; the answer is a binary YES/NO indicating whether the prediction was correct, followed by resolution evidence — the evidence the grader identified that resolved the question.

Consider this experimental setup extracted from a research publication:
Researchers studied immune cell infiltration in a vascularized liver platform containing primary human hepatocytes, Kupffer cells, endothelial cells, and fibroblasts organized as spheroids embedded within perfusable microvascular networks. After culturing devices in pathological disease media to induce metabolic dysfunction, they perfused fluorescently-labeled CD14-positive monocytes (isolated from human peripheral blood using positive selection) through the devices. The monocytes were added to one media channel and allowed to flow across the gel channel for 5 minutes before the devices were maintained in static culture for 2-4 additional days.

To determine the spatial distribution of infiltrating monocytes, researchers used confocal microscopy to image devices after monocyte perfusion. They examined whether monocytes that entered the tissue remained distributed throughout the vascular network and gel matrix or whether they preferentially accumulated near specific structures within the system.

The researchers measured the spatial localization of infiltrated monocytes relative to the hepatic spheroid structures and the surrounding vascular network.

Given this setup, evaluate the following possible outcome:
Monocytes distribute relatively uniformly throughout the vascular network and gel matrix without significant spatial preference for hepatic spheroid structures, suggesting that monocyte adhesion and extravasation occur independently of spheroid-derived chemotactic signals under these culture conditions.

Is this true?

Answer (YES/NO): NO